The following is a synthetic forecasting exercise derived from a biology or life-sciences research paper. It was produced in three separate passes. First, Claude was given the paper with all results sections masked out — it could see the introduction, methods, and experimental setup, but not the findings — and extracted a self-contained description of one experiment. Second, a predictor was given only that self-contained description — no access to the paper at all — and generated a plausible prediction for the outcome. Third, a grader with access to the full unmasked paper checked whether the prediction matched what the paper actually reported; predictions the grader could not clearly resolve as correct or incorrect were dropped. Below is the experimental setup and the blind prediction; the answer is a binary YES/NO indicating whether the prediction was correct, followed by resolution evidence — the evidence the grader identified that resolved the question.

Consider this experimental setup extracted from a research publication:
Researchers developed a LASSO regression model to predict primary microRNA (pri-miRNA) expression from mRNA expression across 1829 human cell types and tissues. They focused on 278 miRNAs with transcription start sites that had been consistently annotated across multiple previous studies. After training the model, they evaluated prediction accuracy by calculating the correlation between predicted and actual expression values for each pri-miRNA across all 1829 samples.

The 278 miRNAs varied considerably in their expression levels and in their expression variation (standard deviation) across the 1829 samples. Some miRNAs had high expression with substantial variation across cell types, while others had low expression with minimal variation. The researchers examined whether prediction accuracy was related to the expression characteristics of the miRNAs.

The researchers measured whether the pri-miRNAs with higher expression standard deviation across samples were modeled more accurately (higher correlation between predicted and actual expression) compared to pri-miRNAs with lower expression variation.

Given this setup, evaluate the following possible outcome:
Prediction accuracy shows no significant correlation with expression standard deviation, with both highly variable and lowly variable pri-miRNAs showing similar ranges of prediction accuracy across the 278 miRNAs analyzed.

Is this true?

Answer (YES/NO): NO